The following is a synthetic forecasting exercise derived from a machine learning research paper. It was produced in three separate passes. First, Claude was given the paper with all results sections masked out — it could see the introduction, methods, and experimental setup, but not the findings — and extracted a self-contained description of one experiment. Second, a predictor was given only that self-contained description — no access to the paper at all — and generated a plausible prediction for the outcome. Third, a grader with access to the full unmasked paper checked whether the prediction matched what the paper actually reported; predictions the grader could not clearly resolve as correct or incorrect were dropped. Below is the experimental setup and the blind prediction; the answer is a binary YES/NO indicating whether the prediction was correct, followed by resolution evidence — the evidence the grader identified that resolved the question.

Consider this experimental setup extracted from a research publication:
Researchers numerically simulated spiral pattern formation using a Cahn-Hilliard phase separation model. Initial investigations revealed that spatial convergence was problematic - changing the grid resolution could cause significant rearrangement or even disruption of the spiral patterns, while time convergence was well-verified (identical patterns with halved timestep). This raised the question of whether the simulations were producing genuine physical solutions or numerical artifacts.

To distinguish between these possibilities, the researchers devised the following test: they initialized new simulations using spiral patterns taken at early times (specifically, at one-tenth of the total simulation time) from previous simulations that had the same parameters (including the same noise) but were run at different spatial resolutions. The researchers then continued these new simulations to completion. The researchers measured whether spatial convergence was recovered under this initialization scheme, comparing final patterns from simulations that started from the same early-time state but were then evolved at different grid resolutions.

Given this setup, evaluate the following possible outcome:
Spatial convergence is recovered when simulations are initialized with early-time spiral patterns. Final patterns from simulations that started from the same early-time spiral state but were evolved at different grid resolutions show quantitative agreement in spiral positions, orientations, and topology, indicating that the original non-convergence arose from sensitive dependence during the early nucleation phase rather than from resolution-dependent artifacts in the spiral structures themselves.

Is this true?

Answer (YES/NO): YES